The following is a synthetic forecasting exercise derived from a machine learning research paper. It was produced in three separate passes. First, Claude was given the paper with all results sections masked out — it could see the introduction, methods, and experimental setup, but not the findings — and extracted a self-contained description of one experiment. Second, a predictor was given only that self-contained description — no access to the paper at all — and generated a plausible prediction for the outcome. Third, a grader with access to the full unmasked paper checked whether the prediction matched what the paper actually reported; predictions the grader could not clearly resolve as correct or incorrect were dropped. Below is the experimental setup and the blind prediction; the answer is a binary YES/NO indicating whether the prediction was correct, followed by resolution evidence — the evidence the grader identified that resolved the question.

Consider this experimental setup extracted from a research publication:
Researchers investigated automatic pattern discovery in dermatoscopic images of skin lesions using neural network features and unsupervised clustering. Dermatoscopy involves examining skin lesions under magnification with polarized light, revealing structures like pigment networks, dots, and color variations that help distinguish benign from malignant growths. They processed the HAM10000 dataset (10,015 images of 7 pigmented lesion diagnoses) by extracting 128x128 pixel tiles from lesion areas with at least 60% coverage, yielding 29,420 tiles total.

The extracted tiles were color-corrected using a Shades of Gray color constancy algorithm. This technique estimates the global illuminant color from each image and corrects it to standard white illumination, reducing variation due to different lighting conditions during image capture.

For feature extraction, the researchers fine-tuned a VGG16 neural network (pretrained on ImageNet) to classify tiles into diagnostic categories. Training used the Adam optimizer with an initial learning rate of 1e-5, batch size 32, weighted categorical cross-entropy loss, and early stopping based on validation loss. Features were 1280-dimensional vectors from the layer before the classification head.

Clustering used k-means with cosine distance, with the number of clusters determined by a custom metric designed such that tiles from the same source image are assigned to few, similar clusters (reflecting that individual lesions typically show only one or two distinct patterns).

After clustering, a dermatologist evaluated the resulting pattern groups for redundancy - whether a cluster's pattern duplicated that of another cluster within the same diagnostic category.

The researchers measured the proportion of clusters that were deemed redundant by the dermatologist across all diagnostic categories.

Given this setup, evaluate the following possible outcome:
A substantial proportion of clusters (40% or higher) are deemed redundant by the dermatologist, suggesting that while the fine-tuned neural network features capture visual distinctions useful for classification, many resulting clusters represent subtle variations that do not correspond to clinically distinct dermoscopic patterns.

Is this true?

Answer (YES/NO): NO